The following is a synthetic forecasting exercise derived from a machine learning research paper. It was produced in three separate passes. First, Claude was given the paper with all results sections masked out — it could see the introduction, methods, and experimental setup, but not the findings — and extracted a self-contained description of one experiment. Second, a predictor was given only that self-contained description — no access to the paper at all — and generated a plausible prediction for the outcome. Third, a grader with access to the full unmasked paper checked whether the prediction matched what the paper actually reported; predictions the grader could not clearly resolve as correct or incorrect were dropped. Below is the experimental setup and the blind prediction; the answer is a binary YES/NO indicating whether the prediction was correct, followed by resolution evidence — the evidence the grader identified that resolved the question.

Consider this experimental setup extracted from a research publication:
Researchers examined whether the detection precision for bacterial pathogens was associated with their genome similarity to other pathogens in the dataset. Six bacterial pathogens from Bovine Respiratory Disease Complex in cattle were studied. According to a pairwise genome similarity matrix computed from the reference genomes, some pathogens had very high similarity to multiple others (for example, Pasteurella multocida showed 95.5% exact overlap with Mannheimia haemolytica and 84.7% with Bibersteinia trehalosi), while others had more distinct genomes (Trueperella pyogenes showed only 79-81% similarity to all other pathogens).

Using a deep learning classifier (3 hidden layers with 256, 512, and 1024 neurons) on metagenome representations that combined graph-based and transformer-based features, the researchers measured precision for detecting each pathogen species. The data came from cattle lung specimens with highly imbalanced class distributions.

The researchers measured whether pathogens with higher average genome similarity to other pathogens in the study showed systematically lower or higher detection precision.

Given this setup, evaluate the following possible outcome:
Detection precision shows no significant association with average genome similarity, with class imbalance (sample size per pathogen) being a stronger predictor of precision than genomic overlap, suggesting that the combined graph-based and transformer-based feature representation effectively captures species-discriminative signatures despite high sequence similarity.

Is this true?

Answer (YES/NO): NO